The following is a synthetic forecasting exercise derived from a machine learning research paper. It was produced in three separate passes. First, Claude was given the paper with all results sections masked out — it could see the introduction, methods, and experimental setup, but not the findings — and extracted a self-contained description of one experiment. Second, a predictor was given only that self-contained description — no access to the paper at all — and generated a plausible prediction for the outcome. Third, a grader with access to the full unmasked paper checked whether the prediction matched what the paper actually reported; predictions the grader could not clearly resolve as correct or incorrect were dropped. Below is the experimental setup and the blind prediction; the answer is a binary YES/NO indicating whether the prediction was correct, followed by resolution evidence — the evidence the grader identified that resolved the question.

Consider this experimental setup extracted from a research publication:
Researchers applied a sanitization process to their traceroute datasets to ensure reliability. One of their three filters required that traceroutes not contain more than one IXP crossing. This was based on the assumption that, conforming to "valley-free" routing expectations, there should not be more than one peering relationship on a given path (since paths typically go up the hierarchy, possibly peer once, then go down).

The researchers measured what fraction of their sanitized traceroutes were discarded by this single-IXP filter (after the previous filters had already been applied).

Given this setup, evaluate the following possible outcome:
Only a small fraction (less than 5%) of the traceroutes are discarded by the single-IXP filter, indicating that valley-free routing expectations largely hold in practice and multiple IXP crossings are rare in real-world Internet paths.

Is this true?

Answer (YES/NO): YES